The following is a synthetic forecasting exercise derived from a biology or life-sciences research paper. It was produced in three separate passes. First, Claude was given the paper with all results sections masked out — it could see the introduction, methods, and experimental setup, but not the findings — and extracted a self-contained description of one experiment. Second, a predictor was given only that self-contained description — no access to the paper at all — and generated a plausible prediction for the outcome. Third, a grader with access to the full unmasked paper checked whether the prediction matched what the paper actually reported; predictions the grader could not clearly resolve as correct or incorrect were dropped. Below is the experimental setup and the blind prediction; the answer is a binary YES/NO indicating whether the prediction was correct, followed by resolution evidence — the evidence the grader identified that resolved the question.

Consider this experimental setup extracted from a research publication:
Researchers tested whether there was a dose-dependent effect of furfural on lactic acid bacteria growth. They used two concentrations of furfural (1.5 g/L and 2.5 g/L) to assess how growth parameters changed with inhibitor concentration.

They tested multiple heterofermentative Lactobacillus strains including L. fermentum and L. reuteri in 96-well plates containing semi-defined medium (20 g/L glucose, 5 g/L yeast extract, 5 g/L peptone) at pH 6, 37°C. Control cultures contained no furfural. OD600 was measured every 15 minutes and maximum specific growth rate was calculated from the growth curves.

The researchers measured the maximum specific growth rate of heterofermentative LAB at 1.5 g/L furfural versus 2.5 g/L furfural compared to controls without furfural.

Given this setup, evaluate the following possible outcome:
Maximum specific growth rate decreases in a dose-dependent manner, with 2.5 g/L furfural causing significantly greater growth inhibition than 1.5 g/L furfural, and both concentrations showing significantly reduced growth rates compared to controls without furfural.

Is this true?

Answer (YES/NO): NO